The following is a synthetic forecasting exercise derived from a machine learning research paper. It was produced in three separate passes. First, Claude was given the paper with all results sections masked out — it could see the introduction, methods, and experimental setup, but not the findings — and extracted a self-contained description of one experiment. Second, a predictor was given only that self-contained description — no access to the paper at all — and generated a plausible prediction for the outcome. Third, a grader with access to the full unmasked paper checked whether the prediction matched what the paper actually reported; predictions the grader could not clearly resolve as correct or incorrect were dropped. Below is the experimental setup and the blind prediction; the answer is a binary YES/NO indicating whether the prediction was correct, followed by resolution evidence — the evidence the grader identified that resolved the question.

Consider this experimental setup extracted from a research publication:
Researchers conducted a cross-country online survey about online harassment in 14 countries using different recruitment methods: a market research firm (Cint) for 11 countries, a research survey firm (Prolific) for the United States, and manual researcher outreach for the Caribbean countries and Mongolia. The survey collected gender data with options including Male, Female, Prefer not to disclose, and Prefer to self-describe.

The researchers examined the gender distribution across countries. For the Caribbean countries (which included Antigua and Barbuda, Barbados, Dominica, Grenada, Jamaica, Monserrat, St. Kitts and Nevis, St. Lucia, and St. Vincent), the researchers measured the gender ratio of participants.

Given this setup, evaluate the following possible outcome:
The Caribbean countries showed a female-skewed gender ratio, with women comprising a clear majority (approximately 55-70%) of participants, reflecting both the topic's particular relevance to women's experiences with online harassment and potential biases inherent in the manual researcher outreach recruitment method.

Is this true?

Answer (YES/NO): YES